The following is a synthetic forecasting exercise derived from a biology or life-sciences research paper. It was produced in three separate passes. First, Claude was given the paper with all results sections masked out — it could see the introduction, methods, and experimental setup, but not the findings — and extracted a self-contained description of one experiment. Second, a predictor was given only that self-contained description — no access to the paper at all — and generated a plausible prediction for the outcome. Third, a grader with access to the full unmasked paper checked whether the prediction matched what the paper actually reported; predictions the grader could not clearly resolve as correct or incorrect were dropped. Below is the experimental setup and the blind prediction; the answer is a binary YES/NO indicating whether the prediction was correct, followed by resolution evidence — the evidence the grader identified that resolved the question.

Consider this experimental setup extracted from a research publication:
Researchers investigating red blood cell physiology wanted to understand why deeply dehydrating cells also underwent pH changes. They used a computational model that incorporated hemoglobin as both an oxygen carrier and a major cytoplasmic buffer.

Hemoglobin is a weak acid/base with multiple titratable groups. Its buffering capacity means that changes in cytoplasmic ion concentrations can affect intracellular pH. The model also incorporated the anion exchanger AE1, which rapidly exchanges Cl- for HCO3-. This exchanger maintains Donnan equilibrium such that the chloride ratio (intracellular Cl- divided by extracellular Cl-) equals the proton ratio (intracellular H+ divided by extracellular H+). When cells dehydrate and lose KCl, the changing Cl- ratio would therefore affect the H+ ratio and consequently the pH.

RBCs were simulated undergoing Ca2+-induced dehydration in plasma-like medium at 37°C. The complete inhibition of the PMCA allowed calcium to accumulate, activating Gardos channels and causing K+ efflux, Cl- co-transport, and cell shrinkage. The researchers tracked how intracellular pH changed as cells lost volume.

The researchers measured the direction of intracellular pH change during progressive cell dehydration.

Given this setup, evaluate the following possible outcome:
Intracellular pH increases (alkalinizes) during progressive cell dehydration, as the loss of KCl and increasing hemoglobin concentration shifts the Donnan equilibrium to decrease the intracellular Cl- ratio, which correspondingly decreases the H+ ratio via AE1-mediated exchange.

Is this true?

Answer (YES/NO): NO